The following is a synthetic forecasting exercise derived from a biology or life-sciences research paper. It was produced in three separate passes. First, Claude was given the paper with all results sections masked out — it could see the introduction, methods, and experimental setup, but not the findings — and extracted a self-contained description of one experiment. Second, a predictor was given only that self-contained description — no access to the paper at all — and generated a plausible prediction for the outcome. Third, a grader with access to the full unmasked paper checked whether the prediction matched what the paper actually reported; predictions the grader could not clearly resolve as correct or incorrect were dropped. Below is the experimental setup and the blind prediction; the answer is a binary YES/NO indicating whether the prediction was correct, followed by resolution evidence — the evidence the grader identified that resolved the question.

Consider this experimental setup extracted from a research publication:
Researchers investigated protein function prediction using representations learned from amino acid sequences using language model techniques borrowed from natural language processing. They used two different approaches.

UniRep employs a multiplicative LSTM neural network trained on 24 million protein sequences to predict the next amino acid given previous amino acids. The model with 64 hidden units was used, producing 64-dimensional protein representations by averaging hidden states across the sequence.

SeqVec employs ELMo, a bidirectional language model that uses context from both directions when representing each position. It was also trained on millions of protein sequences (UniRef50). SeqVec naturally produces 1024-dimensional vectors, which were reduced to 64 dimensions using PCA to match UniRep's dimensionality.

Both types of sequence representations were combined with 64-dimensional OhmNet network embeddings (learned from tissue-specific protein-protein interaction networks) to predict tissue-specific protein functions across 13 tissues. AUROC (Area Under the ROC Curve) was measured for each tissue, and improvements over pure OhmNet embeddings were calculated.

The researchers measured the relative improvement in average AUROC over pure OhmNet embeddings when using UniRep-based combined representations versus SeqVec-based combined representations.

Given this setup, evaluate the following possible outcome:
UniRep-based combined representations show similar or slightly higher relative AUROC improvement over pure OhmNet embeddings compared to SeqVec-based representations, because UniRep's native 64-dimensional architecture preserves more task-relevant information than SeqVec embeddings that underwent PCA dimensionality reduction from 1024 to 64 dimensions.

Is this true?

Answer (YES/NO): NO